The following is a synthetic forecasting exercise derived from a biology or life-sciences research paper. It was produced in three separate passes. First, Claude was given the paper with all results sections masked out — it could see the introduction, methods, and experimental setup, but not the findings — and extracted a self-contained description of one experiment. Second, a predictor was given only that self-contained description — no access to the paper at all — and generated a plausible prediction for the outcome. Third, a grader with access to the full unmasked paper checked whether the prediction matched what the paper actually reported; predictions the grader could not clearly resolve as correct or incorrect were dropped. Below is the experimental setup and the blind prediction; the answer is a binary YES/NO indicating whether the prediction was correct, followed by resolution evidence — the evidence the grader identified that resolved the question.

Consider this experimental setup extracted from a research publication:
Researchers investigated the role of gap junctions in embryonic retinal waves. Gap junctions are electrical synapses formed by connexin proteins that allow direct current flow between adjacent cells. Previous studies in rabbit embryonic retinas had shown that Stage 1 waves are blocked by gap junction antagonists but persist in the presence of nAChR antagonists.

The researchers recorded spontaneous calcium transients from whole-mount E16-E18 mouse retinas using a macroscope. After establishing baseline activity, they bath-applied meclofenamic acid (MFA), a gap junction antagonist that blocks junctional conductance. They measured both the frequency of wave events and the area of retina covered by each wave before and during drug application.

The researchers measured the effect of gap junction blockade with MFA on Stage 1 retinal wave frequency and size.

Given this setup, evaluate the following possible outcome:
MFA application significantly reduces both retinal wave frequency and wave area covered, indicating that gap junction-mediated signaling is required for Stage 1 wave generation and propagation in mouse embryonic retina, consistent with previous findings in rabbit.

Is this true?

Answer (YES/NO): NO